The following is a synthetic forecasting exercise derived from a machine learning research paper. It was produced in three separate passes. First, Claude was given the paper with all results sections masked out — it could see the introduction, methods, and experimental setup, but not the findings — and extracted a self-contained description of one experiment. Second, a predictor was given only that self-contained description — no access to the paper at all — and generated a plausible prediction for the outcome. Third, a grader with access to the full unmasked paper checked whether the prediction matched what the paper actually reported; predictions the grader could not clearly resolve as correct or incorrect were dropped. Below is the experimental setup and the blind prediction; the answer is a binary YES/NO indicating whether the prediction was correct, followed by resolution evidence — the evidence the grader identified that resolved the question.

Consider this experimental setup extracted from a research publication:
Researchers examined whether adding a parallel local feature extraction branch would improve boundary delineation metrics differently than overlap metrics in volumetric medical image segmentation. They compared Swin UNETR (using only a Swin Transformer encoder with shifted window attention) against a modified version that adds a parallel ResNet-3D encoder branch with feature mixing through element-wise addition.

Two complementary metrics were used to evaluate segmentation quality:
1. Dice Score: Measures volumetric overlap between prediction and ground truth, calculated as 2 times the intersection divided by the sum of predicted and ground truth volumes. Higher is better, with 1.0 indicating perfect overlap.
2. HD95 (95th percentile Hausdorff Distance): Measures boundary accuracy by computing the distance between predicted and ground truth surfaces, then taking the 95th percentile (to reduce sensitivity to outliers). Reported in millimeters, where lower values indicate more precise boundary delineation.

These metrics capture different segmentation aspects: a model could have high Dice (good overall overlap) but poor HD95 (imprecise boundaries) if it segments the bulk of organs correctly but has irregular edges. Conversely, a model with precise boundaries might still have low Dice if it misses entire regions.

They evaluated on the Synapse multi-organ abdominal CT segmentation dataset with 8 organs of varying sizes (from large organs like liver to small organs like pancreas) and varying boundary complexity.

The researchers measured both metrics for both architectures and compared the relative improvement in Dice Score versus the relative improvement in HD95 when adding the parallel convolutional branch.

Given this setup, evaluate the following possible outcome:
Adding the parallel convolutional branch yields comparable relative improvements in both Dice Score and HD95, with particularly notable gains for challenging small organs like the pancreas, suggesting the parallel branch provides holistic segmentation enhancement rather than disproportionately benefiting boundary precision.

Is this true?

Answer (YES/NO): NO